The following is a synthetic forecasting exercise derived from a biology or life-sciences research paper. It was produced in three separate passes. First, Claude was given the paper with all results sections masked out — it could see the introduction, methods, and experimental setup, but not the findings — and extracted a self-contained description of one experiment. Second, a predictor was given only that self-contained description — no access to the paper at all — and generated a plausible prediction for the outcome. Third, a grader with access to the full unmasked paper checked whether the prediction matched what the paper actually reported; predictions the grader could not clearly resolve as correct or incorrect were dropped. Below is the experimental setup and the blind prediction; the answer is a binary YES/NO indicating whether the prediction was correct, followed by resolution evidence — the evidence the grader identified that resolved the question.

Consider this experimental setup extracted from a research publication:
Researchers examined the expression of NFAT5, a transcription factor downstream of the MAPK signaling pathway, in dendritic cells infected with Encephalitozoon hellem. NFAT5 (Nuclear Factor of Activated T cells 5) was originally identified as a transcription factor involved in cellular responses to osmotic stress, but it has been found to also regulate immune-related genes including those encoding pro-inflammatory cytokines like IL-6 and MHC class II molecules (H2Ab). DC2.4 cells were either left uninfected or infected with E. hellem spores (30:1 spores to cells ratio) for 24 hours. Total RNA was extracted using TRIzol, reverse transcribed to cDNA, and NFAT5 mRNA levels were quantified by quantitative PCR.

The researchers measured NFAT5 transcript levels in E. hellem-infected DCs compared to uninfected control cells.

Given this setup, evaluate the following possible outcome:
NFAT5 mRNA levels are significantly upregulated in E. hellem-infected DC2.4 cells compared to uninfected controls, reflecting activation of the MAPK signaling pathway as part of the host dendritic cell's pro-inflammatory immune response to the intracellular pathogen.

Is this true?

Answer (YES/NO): NO